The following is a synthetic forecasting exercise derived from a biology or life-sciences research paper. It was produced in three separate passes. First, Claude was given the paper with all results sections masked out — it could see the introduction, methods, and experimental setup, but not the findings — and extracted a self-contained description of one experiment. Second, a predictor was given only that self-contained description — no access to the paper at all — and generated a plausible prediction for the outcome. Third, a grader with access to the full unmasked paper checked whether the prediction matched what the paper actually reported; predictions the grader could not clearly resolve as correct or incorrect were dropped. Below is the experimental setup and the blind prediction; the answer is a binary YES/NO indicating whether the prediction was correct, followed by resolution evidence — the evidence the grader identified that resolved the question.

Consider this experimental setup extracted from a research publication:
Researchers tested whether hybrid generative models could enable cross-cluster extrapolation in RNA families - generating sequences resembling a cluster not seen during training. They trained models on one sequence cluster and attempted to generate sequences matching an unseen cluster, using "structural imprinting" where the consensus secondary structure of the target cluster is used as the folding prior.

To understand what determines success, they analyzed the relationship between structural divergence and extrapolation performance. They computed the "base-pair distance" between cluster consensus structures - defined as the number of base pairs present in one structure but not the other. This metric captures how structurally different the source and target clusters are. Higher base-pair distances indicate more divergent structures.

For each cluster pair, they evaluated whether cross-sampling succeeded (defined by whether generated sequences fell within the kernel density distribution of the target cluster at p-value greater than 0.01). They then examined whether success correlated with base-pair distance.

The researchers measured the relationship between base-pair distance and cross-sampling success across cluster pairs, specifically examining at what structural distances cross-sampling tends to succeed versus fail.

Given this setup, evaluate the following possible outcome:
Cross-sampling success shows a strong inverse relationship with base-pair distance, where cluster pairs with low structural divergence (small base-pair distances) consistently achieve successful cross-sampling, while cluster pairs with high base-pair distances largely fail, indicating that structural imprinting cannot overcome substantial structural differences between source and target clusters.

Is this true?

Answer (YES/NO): YES